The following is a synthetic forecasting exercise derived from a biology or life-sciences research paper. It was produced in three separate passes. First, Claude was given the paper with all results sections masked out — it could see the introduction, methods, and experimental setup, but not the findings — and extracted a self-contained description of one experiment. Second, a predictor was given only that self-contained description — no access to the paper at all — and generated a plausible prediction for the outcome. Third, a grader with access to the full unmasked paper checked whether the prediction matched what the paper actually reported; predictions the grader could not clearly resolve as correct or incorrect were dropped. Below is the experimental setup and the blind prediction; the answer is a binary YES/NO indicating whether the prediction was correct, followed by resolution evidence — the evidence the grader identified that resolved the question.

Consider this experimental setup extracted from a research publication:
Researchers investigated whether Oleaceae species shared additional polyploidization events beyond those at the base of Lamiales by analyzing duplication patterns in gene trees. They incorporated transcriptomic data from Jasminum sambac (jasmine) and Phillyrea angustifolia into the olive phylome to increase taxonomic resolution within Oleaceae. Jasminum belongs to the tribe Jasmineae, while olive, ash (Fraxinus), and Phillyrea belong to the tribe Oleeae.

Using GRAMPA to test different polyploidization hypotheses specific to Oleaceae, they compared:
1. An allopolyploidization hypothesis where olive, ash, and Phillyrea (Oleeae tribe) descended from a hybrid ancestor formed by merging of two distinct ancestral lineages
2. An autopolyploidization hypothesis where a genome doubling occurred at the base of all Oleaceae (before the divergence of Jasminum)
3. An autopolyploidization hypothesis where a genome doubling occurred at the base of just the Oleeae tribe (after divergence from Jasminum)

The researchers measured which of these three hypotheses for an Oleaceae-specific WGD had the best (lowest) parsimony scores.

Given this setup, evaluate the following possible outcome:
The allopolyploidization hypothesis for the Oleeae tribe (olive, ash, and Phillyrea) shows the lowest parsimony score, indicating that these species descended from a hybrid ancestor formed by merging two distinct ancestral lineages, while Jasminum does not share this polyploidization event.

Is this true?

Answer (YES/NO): YES